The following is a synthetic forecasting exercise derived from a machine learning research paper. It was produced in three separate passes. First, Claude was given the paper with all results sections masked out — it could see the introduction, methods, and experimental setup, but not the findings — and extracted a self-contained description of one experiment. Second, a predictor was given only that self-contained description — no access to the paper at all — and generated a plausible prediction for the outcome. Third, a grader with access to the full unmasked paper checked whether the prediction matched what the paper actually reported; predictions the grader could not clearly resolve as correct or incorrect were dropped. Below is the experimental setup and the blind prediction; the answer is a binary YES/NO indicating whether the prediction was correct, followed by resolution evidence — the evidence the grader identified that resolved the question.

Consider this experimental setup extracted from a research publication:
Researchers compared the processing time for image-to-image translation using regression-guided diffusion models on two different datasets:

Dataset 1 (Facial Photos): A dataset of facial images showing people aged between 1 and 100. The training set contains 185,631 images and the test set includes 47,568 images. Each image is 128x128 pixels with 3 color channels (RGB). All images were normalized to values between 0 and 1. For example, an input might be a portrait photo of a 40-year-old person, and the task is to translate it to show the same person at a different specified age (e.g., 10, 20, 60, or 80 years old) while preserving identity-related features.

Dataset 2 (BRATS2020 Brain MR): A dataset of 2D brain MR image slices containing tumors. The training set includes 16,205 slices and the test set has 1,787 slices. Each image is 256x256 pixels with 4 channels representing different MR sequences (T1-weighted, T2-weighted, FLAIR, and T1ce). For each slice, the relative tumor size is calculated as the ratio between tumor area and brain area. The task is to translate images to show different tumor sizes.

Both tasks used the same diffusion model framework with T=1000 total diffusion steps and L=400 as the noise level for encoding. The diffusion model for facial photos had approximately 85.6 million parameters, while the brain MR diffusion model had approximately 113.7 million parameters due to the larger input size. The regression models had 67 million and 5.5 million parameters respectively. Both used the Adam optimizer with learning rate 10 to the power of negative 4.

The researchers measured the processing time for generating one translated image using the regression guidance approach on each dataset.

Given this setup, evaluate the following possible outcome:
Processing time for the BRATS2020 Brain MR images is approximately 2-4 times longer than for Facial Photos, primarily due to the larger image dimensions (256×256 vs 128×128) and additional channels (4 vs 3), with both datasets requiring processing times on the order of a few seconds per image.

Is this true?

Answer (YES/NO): NO